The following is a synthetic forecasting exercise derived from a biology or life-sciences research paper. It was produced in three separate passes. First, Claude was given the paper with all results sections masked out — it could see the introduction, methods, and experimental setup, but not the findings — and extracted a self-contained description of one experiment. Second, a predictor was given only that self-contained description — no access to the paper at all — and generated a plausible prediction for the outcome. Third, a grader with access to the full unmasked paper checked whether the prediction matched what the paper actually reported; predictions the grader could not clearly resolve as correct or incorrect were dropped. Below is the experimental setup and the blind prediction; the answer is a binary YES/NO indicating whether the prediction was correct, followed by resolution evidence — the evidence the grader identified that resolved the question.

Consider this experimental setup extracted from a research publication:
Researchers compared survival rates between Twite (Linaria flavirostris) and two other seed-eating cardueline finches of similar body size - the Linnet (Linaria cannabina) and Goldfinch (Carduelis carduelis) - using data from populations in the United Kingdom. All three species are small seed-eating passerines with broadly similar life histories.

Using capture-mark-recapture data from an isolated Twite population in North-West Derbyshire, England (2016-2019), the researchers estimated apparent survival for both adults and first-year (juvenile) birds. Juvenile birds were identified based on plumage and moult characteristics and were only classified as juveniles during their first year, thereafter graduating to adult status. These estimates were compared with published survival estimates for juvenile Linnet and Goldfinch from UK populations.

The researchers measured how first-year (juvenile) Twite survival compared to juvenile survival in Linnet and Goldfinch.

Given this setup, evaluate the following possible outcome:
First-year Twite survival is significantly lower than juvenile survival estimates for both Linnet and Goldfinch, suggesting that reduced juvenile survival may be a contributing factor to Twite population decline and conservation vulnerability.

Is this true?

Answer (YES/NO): YES